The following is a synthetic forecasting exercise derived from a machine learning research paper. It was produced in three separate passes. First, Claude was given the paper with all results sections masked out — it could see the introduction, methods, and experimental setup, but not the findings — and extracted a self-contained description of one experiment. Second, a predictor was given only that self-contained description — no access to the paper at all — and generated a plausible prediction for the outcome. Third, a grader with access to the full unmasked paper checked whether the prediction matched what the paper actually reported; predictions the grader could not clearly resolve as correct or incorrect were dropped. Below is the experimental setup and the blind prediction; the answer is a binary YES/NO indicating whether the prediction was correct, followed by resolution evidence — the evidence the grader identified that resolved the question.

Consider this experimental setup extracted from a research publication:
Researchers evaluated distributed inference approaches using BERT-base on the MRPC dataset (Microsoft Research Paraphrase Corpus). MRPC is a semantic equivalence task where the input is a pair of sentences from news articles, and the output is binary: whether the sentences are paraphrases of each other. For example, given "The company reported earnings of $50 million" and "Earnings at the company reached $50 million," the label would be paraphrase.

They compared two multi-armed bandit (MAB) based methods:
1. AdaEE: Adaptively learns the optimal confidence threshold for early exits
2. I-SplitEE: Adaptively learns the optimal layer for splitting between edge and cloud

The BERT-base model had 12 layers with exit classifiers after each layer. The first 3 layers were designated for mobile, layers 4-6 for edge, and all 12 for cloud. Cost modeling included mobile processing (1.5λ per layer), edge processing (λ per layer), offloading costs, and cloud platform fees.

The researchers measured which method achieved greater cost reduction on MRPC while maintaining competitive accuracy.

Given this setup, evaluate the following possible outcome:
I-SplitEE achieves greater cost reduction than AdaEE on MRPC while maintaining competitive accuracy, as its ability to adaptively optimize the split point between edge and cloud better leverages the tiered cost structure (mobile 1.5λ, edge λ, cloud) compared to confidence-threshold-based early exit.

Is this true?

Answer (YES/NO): YES